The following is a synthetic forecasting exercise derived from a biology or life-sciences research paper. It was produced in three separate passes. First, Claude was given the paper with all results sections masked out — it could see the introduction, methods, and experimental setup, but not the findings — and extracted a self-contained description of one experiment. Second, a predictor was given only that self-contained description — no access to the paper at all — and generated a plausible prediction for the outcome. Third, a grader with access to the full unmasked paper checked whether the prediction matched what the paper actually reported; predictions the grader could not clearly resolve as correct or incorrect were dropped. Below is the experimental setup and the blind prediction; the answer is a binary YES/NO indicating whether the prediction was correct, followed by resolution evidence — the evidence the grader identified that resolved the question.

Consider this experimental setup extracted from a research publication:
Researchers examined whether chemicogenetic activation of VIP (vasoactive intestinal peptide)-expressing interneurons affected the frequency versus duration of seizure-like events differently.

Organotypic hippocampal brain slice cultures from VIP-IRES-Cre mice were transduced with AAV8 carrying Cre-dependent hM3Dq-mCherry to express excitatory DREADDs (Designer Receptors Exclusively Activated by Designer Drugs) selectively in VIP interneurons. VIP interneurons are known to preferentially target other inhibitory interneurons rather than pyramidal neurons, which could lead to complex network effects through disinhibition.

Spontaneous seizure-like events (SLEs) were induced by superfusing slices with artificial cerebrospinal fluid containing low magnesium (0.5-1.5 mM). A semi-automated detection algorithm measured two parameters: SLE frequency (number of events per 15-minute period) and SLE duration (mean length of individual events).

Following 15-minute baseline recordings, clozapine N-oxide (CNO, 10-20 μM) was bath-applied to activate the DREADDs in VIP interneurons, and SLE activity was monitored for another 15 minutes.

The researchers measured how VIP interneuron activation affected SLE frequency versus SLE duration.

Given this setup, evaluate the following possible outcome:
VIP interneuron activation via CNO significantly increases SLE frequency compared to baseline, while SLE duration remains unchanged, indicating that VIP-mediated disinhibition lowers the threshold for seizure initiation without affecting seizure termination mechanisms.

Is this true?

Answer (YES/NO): NO